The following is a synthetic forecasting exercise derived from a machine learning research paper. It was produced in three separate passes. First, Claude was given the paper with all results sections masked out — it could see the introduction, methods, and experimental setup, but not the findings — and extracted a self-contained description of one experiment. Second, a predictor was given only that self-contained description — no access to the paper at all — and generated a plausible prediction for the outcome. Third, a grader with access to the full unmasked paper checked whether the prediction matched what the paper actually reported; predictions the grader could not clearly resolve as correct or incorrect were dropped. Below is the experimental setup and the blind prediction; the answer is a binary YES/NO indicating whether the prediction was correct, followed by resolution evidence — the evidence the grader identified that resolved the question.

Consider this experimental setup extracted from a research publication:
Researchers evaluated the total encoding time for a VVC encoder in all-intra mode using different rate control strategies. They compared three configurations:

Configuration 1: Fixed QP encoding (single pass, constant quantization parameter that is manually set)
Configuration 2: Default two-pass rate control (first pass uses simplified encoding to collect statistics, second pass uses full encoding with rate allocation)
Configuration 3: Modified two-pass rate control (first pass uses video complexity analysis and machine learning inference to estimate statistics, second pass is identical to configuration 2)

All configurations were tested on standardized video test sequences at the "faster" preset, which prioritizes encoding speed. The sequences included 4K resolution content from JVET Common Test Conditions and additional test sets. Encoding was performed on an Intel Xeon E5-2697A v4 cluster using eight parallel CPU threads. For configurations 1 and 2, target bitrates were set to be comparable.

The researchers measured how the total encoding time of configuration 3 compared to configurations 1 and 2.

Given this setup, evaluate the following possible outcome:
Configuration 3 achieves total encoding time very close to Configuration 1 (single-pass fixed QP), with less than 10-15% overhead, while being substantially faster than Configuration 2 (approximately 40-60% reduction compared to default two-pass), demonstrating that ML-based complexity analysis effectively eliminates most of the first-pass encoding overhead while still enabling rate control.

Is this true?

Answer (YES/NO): NO